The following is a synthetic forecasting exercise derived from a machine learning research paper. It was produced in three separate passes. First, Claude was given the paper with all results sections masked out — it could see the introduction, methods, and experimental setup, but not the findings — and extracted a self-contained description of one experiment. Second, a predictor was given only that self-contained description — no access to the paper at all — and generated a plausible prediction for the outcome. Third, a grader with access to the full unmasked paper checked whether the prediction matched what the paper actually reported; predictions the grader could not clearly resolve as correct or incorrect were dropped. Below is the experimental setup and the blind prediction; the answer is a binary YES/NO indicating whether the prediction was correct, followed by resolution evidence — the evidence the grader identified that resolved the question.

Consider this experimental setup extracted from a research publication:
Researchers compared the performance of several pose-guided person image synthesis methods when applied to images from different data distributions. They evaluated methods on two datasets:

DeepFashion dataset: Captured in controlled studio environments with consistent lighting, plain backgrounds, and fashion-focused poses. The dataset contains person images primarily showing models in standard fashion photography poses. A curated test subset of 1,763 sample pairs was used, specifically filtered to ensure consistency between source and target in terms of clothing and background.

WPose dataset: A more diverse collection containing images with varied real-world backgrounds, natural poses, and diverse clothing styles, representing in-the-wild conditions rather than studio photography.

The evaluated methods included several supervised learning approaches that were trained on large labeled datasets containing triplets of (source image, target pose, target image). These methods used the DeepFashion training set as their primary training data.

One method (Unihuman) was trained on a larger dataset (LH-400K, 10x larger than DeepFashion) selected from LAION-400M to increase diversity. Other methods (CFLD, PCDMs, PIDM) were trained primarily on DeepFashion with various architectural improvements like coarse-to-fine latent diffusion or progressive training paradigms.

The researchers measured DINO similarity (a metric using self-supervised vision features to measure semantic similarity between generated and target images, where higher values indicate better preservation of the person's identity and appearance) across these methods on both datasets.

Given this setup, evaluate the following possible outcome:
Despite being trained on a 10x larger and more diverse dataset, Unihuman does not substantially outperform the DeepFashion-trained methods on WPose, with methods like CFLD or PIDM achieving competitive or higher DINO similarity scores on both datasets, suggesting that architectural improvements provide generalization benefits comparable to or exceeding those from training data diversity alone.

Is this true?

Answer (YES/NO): NO